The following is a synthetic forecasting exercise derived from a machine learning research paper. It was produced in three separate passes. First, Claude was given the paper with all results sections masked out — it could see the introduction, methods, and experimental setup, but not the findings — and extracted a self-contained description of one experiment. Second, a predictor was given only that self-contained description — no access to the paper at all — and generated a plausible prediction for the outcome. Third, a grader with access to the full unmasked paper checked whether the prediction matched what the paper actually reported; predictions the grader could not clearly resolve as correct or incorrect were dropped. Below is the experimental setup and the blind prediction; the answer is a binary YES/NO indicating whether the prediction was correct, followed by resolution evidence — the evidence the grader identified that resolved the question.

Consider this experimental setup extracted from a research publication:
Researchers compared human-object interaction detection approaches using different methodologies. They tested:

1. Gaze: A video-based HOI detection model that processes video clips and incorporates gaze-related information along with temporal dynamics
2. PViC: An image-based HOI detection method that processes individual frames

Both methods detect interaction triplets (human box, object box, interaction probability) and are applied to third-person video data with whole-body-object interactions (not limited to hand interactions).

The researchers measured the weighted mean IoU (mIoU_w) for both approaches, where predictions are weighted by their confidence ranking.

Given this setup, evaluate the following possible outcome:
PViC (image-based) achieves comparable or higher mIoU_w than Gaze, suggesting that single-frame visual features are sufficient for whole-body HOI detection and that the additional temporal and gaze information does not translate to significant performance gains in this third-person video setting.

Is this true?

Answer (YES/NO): NO